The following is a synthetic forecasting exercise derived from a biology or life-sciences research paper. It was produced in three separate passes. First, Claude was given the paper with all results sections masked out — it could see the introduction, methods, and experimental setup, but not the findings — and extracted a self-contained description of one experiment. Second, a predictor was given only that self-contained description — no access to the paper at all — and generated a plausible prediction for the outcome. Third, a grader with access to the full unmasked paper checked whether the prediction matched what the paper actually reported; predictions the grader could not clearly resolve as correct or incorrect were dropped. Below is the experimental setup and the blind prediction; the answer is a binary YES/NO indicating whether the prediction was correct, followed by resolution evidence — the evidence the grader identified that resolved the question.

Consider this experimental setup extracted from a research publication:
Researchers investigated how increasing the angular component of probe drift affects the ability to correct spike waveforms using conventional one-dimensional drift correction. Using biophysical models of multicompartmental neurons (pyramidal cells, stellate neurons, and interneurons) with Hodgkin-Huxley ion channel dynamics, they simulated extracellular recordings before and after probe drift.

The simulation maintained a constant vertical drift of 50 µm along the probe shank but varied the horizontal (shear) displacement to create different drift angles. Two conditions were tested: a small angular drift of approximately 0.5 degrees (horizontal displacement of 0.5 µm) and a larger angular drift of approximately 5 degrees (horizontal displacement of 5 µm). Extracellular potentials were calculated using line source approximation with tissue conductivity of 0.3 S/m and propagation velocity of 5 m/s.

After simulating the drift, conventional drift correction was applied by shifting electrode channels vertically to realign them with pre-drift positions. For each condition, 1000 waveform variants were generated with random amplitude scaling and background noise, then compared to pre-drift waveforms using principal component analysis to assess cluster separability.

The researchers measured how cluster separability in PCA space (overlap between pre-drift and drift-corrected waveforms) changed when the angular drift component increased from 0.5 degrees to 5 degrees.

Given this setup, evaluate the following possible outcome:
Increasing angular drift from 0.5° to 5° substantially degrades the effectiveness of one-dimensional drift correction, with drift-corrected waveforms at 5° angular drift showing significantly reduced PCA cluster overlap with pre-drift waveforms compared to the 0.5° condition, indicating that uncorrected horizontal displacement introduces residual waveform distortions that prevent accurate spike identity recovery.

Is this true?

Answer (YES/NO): YES